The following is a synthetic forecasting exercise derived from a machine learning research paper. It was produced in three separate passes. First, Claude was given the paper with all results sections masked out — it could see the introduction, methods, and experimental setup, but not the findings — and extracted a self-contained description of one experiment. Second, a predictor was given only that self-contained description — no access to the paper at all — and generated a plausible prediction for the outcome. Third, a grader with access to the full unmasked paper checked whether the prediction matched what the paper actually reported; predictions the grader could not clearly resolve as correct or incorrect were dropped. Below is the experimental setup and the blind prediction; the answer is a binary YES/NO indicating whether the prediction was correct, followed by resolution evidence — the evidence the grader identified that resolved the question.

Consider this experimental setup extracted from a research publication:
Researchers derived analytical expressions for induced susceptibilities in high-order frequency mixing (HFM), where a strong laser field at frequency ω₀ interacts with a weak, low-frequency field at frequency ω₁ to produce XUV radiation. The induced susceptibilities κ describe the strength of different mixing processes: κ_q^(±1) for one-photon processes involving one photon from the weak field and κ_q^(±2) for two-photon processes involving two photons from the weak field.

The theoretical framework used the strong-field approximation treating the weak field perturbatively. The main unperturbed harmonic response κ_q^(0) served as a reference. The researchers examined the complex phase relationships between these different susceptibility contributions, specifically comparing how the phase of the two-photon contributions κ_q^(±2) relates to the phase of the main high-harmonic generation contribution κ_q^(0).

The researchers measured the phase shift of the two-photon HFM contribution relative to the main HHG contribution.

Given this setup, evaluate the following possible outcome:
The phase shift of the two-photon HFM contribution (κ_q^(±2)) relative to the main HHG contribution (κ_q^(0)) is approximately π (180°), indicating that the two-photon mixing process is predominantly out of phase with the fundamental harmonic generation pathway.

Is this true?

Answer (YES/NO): YES